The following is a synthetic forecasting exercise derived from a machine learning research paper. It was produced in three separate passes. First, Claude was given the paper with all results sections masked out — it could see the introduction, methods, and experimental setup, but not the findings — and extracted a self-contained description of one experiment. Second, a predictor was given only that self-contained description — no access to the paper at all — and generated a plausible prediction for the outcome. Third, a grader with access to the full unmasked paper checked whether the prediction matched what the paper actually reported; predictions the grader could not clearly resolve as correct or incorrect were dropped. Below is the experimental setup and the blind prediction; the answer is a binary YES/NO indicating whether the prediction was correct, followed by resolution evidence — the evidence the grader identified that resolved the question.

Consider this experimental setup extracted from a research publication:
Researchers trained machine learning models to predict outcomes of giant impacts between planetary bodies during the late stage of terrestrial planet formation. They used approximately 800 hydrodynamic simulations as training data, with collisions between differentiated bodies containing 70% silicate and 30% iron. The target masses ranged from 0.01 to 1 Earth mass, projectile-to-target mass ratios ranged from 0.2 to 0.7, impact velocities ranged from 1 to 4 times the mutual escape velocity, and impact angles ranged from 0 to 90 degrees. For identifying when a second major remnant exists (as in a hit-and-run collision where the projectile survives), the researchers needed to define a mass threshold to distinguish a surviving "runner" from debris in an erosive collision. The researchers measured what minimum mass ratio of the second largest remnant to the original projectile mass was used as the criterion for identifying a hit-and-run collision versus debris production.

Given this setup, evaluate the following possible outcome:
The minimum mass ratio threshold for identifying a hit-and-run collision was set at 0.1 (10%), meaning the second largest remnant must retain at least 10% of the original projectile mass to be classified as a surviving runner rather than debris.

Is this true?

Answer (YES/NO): YES